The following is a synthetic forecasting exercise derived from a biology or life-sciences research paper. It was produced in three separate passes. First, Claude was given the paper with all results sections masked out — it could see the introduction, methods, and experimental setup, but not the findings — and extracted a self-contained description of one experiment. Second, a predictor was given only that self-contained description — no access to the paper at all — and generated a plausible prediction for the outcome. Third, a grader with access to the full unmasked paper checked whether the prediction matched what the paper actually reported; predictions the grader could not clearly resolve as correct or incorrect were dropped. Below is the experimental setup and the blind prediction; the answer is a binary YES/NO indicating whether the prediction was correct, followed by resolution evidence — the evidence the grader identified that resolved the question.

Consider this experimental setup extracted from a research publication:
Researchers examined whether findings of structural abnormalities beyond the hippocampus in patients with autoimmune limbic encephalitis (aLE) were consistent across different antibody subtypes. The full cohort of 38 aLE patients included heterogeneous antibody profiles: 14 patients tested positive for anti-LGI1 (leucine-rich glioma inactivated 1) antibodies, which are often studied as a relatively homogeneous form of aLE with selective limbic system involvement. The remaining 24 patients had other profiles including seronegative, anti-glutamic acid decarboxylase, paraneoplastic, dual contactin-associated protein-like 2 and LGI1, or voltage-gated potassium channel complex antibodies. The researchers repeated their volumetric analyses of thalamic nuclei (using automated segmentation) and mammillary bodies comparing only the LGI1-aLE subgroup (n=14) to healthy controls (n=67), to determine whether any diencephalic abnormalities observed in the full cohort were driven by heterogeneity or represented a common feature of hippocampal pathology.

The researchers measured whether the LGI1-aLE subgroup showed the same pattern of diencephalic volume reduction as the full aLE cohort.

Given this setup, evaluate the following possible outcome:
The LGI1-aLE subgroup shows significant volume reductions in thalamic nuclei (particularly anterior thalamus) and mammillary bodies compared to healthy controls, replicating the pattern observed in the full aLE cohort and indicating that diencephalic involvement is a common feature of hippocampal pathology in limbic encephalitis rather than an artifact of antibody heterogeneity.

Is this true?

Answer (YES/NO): NO